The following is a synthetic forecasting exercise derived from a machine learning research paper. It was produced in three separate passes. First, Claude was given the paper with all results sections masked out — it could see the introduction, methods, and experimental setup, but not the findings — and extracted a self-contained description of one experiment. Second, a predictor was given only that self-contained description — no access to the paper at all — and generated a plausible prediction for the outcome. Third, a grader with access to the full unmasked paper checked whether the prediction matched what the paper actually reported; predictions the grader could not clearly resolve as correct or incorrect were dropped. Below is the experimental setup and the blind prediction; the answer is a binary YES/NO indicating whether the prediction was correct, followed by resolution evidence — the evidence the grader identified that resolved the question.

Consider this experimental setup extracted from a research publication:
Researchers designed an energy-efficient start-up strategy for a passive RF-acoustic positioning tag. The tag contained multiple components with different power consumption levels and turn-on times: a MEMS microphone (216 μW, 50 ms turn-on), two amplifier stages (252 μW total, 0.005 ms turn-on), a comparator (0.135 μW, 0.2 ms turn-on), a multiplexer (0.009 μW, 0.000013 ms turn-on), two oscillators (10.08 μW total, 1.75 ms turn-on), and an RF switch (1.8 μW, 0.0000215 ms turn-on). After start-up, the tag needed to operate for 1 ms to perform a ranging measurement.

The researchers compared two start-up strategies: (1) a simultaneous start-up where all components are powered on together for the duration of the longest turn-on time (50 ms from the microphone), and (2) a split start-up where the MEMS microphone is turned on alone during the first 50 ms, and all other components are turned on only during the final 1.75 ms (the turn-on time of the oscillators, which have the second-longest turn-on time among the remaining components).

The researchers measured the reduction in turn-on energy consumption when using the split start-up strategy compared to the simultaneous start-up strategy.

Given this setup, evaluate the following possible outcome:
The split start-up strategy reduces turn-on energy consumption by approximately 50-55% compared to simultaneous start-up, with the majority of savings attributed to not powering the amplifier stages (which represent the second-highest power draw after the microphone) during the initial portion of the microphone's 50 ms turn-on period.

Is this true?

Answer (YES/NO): YES